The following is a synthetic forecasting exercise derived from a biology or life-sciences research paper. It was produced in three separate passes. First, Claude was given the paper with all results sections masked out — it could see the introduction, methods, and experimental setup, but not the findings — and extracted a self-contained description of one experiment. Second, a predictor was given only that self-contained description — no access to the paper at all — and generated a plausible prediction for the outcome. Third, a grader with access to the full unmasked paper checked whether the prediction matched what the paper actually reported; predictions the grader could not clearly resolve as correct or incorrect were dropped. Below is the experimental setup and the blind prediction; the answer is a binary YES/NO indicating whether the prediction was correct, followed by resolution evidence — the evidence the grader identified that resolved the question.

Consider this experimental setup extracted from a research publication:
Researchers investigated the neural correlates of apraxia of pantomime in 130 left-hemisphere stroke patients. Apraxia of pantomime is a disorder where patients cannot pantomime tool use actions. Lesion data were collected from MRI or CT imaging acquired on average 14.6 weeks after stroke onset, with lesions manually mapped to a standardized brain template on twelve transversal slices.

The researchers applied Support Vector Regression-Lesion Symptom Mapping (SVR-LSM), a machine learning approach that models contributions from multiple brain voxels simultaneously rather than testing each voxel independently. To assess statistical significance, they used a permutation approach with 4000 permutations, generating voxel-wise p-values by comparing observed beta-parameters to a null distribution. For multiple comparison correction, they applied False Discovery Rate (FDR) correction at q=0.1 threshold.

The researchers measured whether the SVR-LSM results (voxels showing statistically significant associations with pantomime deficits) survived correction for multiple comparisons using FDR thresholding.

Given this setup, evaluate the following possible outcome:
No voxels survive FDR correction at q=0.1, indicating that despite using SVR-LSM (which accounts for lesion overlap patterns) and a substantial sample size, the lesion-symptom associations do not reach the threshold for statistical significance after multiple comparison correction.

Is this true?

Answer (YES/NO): YES